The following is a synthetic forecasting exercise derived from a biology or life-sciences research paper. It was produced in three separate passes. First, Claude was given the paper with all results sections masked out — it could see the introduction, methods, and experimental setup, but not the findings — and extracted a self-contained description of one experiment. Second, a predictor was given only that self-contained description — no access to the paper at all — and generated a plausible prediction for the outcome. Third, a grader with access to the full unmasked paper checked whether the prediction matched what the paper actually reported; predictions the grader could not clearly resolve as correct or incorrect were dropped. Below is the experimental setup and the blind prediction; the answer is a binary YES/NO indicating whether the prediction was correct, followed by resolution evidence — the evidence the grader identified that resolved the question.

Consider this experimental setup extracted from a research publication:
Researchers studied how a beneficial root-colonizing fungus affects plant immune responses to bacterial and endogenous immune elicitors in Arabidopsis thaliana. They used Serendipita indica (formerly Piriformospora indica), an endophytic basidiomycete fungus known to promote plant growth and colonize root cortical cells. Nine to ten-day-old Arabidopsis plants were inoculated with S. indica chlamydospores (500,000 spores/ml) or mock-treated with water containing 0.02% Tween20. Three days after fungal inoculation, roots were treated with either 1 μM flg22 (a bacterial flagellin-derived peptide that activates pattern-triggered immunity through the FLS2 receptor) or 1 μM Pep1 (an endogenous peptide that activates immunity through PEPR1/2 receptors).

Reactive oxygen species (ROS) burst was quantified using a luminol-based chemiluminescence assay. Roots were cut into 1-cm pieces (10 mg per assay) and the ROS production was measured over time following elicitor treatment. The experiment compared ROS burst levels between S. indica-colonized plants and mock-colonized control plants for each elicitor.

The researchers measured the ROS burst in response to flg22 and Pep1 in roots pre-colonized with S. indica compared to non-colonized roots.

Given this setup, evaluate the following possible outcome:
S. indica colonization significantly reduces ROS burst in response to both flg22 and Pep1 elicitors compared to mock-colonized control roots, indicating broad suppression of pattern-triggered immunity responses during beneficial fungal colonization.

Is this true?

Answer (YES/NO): NO